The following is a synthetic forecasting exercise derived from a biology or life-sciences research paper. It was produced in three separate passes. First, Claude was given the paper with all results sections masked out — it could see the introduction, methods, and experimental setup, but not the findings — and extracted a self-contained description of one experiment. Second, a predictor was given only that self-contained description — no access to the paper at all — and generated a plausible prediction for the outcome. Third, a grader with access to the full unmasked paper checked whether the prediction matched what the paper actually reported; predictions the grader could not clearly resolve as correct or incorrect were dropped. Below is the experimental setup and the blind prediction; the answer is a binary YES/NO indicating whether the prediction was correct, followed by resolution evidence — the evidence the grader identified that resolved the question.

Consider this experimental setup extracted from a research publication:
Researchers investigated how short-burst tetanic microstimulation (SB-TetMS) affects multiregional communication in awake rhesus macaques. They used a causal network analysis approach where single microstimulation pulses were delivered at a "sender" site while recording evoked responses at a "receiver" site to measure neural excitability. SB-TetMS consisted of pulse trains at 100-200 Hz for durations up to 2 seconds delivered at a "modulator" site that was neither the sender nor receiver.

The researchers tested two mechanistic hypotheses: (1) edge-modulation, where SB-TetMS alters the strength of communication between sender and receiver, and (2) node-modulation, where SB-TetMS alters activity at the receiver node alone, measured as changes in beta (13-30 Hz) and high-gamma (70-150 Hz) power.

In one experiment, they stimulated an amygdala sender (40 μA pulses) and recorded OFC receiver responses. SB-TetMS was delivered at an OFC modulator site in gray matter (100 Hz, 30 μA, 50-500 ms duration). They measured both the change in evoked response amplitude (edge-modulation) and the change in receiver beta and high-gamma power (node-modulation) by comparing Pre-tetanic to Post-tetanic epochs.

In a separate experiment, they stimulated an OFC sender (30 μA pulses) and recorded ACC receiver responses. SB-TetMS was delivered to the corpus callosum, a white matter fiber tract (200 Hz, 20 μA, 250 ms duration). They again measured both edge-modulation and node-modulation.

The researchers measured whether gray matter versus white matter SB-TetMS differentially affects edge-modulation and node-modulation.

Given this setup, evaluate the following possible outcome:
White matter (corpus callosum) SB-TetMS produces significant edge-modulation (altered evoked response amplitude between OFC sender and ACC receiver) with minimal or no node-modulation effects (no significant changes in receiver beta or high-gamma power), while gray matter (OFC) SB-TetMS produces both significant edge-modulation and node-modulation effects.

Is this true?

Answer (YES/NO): YES